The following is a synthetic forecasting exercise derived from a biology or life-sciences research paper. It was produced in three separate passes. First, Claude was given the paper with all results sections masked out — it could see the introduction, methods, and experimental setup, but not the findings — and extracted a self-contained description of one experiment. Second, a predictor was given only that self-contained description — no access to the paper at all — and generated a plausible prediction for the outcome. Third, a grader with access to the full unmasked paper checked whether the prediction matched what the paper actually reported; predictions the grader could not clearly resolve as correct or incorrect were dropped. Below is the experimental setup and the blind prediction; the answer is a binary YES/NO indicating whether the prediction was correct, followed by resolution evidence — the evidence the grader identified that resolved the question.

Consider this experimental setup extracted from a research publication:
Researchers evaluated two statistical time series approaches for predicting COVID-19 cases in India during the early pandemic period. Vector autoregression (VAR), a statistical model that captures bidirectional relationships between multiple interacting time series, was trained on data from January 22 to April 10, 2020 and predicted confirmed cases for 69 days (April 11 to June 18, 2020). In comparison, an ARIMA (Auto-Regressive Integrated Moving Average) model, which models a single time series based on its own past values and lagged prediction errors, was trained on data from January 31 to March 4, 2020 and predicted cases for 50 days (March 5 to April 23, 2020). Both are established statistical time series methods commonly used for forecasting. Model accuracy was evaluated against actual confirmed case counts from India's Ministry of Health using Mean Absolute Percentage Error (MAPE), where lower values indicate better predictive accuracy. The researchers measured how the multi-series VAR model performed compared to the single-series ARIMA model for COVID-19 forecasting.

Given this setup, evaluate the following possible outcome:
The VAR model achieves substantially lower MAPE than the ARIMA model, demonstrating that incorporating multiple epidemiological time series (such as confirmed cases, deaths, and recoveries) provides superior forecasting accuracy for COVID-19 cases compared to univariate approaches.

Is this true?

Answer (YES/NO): NO